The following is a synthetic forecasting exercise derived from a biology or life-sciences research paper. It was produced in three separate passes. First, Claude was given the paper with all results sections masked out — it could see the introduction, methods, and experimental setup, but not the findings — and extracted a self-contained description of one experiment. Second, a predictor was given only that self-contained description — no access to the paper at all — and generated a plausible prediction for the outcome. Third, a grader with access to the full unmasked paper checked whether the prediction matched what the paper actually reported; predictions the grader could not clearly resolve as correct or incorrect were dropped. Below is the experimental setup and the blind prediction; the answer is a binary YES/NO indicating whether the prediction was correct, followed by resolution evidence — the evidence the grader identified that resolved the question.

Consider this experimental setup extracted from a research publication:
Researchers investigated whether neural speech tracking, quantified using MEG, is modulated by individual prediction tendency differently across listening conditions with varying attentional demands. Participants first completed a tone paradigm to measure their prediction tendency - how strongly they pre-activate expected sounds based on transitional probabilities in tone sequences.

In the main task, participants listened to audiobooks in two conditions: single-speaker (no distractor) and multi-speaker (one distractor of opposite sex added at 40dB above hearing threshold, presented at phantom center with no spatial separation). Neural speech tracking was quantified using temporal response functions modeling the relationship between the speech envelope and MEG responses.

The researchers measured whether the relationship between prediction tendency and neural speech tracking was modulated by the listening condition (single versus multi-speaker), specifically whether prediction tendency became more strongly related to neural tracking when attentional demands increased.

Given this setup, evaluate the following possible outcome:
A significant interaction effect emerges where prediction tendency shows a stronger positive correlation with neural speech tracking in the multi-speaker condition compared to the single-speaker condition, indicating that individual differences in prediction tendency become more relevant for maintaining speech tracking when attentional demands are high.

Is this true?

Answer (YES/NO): NO